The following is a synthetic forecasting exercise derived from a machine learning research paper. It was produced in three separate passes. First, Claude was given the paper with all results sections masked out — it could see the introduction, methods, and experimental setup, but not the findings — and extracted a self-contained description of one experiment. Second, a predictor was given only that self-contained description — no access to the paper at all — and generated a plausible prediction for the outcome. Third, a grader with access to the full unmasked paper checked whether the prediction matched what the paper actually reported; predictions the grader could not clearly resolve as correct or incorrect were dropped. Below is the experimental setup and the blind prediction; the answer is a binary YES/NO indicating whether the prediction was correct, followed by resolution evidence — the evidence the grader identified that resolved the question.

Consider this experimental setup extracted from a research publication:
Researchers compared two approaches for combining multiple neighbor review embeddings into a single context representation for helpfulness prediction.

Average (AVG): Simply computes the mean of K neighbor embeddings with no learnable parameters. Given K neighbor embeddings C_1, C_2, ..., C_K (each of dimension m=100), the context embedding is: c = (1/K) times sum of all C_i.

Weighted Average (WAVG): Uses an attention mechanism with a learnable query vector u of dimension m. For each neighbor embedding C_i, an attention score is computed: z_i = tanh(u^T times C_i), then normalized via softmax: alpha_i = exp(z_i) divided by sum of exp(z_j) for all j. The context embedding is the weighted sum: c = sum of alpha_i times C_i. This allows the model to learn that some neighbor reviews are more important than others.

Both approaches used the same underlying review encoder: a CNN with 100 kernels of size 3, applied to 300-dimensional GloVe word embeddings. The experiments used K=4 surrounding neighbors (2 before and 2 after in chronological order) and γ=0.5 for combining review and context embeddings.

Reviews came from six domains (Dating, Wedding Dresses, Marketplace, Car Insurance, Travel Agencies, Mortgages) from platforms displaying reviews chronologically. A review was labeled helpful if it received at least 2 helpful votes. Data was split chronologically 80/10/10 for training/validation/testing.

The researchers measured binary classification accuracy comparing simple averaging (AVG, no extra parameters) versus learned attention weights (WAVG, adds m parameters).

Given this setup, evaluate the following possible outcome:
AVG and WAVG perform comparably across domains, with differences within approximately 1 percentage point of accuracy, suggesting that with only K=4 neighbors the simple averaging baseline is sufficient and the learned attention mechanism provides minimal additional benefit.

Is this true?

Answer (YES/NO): NO